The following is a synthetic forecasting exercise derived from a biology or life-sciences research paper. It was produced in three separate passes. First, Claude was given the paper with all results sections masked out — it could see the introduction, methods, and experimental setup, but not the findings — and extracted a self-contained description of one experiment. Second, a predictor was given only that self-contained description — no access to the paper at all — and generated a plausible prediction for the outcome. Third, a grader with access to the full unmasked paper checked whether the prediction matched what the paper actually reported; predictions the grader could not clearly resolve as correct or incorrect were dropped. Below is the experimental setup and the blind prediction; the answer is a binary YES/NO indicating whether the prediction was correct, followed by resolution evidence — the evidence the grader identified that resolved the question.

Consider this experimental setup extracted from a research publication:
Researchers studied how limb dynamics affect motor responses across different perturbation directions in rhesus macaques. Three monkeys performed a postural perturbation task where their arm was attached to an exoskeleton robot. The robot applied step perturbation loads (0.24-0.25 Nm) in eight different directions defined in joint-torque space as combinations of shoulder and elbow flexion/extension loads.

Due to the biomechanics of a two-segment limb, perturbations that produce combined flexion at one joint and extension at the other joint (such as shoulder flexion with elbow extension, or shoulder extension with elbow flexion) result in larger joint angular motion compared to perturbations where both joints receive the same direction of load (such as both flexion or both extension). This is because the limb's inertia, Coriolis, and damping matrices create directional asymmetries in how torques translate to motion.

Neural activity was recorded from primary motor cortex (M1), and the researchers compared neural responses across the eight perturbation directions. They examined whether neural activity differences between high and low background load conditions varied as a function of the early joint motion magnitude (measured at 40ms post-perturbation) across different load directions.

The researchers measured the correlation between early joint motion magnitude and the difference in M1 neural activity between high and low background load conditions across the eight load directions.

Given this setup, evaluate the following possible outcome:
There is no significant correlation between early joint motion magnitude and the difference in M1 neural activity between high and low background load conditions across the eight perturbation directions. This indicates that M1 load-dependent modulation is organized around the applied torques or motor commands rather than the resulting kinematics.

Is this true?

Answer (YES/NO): NO